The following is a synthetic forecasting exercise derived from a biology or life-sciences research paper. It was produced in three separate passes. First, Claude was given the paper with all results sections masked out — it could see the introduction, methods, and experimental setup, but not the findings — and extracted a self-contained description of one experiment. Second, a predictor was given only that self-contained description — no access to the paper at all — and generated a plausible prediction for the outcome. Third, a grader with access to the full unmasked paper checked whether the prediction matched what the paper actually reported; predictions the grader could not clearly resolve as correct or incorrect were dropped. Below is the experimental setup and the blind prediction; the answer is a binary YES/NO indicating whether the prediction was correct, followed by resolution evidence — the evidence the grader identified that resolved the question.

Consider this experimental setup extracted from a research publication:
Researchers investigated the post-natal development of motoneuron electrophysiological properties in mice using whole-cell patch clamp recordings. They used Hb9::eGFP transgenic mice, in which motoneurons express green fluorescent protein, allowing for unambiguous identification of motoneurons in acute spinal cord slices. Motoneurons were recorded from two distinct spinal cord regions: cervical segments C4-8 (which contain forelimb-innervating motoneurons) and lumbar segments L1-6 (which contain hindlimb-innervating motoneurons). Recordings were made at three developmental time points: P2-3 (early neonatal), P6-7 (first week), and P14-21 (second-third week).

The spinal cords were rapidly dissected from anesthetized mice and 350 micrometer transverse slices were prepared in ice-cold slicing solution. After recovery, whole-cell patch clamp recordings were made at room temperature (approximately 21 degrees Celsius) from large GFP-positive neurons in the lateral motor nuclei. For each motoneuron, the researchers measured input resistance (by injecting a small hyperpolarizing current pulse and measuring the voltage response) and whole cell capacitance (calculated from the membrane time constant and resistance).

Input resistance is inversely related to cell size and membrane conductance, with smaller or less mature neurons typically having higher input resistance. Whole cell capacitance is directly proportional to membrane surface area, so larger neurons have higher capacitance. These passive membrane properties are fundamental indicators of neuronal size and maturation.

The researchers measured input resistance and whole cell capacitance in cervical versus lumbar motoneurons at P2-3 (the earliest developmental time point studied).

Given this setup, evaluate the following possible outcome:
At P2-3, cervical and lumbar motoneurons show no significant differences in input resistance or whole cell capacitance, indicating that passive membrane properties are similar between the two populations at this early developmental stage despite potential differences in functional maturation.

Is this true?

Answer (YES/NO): YES